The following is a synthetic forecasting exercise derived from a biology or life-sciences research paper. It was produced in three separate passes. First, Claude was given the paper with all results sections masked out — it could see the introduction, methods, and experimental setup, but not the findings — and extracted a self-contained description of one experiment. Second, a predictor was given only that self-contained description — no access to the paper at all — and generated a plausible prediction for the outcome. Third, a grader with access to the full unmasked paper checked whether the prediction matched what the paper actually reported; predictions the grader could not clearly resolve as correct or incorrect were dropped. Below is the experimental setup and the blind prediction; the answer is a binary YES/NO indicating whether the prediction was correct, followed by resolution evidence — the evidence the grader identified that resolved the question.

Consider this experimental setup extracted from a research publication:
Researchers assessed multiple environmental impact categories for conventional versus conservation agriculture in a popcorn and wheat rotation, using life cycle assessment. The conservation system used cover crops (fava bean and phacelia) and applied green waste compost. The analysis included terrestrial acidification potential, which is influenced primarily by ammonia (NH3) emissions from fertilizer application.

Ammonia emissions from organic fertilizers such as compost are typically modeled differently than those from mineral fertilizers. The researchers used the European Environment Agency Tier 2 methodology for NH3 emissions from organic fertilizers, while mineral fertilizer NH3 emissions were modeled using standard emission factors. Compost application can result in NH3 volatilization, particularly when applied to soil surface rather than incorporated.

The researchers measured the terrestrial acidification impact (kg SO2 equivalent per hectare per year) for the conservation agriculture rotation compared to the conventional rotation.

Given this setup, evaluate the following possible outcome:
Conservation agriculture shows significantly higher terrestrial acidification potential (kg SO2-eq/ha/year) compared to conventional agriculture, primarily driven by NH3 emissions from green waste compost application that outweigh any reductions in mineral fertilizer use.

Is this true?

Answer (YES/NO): NO